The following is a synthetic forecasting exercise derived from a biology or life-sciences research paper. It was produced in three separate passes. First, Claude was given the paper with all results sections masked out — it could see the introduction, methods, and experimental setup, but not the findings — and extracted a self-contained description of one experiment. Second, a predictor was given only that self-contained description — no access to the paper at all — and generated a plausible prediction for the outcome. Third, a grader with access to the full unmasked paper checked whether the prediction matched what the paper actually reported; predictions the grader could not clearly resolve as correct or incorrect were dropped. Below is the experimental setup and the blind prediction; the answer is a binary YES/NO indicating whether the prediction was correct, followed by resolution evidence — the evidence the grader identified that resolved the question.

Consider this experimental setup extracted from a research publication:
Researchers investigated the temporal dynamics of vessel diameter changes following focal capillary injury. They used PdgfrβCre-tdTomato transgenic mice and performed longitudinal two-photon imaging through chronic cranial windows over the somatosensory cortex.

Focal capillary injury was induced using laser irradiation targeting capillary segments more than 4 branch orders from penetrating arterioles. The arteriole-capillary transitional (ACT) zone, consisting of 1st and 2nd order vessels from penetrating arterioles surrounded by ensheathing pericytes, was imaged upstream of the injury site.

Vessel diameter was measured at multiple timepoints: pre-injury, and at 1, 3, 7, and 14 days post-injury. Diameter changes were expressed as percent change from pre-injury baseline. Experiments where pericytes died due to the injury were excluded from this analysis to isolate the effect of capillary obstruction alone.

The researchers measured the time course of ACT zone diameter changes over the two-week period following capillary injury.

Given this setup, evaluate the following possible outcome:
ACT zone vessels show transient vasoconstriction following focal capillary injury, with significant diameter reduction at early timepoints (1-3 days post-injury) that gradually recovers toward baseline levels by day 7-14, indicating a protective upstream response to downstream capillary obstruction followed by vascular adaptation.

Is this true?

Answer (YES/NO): NO